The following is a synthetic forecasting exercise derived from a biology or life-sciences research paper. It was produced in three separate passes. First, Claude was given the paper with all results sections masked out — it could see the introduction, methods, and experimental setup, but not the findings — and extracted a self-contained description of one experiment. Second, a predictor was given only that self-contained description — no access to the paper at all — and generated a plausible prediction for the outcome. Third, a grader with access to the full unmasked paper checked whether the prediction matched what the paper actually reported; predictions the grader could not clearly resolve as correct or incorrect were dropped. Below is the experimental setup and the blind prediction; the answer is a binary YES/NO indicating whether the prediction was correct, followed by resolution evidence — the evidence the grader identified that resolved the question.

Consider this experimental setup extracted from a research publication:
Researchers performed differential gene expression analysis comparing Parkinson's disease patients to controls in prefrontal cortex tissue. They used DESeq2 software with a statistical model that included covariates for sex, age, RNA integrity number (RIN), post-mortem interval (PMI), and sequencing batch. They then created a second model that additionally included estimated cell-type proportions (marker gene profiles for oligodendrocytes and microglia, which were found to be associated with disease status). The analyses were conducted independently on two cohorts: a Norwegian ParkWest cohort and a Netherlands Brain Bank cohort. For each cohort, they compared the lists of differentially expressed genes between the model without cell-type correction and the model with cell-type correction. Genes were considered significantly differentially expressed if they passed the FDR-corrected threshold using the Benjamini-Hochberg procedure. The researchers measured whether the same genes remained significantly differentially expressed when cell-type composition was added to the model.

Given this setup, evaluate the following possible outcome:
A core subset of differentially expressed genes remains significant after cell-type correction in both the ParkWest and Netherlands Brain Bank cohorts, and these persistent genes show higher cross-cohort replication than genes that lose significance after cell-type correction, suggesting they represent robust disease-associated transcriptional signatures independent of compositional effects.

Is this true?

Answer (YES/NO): NO